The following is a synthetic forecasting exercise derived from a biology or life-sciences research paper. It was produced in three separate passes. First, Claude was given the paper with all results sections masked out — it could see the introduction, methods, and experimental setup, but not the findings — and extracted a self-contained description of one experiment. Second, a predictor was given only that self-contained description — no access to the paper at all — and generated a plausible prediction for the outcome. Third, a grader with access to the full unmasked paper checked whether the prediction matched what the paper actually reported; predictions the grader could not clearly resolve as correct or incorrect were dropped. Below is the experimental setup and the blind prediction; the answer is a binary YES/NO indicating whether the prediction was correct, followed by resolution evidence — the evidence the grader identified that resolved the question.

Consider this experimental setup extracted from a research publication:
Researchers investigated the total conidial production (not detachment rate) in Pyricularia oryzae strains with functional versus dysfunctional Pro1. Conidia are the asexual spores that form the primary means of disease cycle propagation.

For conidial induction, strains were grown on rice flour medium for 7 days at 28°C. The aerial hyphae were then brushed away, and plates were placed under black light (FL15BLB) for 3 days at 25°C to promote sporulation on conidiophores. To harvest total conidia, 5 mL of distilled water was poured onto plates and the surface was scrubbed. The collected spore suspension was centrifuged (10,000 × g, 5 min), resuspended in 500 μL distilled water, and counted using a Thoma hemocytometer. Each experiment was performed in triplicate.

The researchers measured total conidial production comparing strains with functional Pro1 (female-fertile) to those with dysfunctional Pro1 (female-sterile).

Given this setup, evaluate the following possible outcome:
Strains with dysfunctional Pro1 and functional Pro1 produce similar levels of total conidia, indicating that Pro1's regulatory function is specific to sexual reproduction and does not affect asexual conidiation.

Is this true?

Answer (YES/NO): NO